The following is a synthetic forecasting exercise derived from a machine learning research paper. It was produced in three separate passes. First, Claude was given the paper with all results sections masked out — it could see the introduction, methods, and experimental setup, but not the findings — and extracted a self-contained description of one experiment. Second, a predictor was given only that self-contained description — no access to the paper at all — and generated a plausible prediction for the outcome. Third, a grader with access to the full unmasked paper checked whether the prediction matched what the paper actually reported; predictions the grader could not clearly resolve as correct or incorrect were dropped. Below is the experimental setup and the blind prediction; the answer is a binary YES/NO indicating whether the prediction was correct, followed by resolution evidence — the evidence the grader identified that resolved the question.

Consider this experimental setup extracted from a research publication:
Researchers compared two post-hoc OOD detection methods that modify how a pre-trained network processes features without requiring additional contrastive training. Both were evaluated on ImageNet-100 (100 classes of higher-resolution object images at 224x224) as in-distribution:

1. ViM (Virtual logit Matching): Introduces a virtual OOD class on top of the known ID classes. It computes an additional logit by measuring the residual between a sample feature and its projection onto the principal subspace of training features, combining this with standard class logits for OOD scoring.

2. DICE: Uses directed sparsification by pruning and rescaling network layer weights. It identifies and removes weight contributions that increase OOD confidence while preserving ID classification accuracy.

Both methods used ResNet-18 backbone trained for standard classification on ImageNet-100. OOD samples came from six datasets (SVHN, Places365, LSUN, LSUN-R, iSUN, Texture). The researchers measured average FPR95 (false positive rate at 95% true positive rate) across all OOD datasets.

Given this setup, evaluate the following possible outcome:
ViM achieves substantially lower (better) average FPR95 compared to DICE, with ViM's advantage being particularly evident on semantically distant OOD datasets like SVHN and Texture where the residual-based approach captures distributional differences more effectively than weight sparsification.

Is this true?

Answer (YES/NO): NO